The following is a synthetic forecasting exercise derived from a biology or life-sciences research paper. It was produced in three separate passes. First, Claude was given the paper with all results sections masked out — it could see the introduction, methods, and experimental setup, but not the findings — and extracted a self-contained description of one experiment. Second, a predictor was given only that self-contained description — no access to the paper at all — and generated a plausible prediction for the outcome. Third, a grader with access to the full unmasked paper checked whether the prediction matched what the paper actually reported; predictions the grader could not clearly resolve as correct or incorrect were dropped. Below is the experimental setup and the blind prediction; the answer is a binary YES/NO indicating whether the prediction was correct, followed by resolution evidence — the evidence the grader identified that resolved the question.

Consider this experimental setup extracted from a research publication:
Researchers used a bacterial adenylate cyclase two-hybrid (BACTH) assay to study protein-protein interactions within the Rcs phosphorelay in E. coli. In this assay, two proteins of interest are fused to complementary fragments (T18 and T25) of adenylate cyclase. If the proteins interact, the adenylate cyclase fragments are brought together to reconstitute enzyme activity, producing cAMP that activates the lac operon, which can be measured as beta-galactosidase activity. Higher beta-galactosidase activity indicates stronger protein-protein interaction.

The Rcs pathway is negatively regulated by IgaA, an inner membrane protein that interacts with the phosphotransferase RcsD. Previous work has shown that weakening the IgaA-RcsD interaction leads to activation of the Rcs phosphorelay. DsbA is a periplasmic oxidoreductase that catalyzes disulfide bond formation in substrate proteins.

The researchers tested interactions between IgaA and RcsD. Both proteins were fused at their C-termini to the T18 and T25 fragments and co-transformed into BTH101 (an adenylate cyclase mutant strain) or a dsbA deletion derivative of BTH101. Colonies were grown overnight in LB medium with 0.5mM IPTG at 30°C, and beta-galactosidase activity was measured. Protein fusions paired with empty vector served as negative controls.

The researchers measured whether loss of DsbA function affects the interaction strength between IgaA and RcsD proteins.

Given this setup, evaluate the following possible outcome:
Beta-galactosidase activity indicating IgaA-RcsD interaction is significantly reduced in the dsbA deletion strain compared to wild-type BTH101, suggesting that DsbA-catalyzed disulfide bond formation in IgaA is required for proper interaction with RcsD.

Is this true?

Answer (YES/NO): YES